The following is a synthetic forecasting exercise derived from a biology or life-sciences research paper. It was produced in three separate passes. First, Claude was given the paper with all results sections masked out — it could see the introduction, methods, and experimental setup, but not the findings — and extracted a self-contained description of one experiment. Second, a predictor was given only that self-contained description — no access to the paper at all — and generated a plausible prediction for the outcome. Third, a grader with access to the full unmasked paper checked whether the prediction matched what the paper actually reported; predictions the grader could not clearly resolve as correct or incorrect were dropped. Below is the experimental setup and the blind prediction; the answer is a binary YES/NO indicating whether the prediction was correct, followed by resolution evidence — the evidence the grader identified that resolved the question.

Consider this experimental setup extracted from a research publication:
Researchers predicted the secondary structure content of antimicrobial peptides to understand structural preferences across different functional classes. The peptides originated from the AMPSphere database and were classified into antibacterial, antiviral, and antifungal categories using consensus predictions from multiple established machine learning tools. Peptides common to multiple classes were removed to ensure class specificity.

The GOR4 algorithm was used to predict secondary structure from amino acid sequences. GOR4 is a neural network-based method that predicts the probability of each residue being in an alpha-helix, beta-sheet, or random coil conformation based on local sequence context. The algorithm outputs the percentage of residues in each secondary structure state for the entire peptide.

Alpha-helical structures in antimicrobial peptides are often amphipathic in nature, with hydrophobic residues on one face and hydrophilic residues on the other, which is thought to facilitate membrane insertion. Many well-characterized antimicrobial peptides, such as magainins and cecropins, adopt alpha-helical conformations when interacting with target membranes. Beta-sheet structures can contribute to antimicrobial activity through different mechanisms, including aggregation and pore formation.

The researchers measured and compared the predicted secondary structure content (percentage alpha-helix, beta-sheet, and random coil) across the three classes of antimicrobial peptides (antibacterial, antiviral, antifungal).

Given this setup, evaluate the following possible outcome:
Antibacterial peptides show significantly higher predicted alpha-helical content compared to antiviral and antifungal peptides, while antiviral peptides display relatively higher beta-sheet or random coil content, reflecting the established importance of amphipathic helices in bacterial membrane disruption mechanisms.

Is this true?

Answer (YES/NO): NO